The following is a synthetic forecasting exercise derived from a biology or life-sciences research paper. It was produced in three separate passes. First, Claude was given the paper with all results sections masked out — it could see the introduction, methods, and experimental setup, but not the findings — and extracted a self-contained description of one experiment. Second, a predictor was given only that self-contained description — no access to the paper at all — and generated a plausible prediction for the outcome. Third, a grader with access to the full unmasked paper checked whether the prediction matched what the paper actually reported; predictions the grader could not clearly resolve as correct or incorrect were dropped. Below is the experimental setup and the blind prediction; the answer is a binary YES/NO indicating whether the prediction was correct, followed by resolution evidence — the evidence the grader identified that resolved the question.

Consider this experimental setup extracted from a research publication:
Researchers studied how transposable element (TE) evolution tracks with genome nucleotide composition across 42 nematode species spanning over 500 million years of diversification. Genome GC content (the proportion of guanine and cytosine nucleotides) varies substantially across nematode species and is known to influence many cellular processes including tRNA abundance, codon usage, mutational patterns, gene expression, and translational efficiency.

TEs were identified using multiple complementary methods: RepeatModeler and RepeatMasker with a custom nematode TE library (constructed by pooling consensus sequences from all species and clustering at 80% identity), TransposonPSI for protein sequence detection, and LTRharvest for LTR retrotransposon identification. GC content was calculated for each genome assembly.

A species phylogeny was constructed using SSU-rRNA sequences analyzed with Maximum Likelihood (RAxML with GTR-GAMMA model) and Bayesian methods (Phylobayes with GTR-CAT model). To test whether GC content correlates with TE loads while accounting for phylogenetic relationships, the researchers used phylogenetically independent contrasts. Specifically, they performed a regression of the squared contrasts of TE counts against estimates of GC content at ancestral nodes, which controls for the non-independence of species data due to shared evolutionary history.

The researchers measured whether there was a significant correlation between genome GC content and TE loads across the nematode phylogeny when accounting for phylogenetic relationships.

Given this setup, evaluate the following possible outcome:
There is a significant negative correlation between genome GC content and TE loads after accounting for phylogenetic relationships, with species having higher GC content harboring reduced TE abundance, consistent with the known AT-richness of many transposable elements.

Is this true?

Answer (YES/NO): NO